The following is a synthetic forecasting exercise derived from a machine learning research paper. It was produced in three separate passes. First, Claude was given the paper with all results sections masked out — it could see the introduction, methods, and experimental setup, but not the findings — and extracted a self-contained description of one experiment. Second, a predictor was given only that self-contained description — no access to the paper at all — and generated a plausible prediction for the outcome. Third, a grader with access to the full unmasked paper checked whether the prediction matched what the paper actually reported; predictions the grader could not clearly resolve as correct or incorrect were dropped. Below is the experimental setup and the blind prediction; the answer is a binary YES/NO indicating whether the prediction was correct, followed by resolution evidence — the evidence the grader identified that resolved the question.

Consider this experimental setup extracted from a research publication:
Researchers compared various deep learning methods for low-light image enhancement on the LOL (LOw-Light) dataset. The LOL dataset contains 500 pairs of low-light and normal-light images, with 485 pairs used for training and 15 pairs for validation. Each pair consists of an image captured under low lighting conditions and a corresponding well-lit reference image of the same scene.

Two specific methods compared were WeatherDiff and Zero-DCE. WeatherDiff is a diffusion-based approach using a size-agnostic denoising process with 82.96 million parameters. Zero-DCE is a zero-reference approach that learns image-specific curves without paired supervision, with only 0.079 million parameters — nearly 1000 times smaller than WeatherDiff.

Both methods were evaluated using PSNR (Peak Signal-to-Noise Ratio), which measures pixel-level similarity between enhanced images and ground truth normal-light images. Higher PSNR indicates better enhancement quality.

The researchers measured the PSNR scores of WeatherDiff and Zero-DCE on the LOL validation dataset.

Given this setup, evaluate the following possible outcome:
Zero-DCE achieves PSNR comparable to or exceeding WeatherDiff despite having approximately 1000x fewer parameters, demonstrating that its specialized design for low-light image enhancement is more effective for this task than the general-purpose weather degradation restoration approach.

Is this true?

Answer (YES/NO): NO